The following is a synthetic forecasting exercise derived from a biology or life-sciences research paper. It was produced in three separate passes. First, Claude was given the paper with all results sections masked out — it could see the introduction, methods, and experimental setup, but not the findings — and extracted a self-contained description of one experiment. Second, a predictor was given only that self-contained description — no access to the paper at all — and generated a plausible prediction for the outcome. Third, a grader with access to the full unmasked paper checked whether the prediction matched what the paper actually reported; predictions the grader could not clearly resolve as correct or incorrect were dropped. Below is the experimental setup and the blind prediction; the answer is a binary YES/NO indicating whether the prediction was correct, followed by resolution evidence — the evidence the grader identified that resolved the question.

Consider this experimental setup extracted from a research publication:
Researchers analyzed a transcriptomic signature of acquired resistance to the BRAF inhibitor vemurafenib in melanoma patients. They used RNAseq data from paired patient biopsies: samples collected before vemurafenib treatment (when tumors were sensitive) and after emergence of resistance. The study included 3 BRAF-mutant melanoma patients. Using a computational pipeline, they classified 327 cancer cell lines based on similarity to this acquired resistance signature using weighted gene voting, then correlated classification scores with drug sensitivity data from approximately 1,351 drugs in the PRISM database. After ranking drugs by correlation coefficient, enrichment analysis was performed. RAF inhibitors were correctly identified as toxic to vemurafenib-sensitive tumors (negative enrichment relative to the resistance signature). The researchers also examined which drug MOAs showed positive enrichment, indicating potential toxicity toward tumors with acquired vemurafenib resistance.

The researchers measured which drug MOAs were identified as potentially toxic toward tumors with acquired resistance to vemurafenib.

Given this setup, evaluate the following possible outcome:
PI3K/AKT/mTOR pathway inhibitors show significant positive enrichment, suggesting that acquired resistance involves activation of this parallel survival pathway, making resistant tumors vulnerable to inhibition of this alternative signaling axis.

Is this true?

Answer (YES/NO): NO